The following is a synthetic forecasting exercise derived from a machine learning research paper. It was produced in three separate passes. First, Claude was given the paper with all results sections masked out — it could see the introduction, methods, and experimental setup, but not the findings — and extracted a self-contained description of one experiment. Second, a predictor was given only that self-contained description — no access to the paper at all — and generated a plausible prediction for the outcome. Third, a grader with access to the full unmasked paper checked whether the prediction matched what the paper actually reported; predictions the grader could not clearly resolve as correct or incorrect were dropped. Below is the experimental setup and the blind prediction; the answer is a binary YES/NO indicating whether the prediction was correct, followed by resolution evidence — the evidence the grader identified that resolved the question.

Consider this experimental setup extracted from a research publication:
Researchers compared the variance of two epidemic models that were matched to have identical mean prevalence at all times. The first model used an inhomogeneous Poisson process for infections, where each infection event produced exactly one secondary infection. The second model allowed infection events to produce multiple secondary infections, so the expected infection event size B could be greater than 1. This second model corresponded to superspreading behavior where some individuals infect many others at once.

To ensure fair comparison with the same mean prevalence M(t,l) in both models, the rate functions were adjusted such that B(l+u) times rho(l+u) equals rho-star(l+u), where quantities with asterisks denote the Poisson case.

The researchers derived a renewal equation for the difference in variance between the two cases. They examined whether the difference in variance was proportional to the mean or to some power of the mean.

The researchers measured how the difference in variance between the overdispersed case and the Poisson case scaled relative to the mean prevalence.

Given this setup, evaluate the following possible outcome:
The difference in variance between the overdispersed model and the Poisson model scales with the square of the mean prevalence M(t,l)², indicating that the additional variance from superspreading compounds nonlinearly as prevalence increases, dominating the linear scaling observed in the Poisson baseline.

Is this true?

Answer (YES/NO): YES